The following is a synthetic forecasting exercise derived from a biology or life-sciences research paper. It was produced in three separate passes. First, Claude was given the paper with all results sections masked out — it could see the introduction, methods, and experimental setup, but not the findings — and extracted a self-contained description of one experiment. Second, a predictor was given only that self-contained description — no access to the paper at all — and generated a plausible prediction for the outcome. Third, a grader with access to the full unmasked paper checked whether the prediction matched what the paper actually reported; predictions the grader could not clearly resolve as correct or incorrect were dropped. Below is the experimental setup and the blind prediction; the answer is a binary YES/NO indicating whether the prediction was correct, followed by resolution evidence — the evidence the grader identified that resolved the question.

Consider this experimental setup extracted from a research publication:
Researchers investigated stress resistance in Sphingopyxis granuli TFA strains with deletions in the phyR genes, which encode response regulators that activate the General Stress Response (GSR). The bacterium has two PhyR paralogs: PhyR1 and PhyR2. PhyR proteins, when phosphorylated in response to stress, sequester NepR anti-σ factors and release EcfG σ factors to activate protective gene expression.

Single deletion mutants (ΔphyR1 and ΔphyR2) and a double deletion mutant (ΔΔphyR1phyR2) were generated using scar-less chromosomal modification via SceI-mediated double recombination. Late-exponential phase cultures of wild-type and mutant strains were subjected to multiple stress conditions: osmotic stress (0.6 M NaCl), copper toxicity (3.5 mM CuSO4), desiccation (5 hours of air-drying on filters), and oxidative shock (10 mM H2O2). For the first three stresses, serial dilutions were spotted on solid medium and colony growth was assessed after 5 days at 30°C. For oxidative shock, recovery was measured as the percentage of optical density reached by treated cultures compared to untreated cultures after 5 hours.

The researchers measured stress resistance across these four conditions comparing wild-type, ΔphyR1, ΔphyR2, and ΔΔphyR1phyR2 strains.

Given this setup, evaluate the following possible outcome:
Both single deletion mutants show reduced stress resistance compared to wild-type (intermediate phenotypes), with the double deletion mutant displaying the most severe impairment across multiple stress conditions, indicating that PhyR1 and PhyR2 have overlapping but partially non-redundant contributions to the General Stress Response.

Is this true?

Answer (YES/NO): NO